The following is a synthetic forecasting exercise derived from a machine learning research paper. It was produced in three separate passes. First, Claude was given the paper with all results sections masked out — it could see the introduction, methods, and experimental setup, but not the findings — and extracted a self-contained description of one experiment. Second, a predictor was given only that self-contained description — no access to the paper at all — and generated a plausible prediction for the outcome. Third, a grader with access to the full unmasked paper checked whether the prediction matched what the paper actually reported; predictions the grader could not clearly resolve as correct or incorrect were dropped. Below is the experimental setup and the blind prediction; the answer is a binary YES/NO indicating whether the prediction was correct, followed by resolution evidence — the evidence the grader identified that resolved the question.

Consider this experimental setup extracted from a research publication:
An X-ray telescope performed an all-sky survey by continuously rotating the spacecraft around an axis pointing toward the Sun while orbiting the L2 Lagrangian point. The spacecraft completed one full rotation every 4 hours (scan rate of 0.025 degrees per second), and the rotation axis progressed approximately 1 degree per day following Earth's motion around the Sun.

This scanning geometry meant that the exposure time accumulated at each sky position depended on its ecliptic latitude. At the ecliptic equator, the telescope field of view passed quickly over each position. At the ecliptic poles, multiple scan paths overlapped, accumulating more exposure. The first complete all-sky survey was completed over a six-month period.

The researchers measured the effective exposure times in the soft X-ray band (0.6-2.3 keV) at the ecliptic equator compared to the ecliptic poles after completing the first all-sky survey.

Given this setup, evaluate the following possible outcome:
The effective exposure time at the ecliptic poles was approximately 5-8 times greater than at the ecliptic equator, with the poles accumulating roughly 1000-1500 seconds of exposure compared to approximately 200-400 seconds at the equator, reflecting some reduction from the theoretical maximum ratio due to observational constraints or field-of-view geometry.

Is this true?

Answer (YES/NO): NO